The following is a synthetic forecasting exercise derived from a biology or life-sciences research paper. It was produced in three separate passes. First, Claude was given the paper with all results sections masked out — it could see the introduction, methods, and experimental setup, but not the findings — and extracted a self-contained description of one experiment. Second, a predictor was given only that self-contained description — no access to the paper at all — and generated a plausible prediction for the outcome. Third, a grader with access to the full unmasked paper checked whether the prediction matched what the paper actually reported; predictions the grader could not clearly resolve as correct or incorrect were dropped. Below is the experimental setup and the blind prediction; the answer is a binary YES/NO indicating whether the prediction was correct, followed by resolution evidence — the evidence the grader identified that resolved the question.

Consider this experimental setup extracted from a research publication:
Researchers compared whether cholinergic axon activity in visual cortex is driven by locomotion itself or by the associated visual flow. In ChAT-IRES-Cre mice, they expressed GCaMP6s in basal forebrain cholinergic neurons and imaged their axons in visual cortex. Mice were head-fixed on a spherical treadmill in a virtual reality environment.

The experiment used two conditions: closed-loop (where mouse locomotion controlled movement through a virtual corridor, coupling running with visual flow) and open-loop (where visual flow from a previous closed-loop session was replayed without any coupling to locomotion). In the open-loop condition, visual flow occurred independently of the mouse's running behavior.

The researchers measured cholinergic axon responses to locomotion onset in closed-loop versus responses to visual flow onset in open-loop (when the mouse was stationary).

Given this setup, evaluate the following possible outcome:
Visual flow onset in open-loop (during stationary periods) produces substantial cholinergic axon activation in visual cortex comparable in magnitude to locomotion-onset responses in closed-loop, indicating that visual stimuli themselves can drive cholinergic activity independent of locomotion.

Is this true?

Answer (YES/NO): NO